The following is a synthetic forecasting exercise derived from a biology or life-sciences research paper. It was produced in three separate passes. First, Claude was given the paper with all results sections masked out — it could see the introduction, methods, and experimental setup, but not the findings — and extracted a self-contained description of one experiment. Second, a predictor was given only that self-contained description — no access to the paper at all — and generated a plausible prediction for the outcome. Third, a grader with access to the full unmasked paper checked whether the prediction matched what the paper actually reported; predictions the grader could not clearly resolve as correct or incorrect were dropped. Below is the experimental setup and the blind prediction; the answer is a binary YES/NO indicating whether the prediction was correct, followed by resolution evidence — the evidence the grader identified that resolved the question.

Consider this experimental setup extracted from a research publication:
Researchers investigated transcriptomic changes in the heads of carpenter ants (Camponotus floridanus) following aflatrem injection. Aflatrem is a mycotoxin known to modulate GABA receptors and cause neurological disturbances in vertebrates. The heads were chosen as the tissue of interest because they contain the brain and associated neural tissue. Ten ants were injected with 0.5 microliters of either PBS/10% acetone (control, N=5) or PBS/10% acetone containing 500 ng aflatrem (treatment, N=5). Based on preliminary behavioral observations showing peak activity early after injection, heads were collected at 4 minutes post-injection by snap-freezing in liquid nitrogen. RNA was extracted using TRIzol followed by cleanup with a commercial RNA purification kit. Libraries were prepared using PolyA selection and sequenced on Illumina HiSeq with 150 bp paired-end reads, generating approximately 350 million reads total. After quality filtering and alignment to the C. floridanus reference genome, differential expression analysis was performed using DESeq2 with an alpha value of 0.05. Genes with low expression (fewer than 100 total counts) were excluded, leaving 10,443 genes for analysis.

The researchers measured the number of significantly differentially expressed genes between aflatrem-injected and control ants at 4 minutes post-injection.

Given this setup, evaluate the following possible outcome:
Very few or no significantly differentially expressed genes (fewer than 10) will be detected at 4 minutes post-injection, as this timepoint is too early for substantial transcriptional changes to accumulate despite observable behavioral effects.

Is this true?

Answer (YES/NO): NO